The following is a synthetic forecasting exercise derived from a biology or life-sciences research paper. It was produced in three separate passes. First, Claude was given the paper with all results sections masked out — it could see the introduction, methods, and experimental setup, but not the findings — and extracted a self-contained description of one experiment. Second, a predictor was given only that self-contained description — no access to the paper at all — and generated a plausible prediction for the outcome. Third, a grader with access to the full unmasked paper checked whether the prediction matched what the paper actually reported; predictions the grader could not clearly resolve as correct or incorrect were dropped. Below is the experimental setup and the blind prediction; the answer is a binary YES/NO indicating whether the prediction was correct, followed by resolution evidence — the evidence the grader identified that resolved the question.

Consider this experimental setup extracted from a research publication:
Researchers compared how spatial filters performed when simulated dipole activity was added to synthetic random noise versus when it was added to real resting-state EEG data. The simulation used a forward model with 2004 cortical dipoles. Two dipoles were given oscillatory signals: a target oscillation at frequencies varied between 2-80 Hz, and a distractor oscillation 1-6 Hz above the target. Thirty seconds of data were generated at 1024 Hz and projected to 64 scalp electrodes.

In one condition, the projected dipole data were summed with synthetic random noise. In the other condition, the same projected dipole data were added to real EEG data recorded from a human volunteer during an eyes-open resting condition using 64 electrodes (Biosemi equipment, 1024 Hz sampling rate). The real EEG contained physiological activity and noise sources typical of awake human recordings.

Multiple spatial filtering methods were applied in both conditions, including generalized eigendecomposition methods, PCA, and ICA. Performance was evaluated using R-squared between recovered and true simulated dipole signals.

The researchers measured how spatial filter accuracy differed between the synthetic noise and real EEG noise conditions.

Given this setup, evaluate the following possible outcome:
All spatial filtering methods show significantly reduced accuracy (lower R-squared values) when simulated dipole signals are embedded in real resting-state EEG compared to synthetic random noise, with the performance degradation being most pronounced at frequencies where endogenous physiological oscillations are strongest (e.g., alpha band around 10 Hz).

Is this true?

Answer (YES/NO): NO